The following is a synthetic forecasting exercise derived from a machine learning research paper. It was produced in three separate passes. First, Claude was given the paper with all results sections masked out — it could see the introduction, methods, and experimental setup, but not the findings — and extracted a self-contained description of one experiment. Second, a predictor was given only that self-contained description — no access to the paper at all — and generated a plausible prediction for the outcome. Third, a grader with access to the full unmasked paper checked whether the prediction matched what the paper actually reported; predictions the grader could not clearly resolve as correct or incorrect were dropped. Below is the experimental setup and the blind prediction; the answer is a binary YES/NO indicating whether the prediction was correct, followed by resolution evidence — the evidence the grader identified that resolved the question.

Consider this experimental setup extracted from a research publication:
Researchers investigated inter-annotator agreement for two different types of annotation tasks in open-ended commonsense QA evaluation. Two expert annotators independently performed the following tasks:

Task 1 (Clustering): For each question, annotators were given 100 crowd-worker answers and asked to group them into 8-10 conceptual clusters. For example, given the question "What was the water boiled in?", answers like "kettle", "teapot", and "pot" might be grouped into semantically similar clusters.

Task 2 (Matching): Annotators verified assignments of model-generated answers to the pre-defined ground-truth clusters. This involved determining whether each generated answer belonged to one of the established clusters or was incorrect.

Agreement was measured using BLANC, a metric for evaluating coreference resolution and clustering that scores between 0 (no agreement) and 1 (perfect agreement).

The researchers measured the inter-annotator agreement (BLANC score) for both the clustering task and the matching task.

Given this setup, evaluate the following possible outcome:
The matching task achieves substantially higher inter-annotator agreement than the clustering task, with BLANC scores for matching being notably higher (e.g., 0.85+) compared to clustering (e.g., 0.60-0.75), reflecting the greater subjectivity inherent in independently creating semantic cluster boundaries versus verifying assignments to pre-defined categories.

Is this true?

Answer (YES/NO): NO